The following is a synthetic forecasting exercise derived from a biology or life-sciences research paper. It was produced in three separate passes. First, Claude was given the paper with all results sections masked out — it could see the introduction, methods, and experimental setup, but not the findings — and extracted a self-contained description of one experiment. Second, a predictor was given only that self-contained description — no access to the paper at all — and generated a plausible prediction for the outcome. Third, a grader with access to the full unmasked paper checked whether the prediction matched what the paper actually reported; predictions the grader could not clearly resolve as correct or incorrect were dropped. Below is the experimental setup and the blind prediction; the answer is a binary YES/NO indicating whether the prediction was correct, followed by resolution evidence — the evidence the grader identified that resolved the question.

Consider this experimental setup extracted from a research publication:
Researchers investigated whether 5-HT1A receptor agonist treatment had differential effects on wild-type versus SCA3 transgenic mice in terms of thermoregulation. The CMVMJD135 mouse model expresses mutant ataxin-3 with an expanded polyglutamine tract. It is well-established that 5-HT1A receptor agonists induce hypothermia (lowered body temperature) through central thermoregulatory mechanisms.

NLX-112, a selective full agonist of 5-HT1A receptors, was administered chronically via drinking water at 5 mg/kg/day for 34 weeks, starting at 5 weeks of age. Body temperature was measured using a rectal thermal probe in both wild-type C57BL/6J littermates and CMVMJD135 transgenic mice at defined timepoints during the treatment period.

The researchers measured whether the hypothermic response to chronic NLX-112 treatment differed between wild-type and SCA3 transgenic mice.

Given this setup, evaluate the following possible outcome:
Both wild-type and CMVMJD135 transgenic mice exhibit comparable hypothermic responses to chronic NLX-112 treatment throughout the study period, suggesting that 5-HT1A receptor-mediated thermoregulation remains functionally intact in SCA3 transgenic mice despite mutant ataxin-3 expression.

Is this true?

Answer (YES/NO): NO